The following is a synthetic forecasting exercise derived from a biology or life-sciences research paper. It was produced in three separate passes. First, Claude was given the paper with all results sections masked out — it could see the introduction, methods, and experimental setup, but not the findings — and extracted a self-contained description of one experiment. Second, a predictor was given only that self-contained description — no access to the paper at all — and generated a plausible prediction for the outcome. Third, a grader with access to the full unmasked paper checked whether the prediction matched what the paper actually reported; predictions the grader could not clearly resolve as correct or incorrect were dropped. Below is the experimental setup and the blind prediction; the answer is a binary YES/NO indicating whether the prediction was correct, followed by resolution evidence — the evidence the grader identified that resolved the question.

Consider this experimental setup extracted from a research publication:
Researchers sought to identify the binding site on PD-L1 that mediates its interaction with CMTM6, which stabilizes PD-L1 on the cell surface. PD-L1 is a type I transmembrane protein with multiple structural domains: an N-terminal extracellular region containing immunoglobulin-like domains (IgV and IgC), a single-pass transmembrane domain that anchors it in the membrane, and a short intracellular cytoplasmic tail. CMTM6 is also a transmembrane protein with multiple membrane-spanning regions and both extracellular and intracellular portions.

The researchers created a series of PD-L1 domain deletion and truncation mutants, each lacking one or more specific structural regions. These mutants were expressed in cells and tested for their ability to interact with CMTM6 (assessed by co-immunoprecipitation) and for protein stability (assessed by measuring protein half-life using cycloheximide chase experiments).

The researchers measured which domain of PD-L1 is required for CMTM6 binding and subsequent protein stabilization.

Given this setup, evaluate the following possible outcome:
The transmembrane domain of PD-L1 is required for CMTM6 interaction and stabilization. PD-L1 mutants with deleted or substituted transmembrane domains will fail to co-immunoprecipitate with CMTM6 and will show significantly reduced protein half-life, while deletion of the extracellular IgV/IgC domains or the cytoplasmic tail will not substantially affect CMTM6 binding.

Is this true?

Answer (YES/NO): NO